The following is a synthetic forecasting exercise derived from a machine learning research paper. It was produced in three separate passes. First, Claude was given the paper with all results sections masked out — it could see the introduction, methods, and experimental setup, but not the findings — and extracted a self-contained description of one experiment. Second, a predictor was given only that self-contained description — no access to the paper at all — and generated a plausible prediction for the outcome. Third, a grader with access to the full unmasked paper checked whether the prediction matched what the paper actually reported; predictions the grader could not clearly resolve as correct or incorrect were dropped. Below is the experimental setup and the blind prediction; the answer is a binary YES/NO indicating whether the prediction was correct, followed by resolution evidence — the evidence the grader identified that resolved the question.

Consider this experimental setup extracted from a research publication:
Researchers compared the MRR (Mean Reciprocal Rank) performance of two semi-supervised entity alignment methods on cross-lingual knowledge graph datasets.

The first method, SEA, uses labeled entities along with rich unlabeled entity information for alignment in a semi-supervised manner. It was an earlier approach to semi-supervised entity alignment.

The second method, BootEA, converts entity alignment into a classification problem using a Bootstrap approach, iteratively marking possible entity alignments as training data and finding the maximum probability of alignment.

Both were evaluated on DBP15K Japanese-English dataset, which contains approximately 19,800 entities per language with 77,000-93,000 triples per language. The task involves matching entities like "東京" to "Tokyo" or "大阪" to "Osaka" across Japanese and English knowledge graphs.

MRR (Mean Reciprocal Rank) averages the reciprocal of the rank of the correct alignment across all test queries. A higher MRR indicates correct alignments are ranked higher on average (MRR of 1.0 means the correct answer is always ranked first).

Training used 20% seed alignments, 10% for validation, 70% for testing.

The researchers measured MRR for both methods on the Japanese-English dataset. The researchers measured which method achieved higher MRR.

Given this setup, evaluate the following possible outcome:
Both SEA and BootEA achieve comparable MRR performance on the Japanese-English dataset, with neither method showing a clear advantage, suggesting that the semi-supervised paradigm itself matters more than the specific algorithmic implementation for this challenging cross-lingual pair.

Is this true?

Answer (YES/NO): NO